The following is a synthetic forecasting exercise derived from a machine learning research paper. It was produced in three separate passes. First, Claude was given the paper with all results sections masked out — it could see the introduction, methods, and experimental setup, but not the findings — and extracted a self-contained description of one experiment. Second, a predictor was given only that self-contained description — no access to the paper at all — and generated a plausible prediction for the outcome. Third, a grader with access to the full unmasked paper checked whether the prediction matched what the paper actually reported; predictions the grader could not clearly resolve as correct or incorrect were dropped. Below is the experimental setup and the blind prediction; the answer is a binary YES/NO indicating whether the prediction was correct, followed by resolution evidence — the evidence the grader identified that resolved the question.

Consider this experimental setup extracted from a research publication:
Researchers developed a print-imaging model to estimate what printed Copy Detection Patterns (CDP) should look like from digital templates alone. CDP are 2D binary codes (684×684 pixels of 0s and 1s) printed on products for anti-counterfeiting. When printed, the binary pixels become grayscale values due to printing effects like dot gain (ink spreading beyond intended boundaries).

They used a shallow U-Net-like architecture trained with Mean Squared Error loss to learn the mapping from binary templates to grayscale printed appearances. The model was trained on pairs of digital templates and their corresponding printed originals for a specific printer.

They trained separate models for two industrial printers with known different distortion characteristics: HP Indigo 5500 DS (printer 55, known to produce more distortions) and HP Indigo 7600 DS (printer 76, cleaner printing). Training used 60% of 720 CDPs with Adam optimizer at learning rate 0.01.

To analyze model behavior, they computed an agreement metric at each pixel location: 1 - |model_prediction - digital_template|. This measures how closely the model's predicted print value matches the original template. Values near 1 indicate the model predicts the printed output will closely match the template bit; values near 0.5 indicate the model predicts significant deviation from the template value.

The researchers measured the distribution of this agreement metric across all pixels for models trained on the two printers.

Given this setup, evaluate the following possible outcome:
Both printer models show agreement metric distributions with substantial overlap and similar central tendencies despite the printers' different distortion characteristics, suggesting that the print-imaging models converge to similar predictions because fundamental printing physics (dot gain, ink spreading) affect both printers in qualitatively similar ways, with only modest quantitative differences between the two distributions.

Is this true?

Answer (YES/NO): NO